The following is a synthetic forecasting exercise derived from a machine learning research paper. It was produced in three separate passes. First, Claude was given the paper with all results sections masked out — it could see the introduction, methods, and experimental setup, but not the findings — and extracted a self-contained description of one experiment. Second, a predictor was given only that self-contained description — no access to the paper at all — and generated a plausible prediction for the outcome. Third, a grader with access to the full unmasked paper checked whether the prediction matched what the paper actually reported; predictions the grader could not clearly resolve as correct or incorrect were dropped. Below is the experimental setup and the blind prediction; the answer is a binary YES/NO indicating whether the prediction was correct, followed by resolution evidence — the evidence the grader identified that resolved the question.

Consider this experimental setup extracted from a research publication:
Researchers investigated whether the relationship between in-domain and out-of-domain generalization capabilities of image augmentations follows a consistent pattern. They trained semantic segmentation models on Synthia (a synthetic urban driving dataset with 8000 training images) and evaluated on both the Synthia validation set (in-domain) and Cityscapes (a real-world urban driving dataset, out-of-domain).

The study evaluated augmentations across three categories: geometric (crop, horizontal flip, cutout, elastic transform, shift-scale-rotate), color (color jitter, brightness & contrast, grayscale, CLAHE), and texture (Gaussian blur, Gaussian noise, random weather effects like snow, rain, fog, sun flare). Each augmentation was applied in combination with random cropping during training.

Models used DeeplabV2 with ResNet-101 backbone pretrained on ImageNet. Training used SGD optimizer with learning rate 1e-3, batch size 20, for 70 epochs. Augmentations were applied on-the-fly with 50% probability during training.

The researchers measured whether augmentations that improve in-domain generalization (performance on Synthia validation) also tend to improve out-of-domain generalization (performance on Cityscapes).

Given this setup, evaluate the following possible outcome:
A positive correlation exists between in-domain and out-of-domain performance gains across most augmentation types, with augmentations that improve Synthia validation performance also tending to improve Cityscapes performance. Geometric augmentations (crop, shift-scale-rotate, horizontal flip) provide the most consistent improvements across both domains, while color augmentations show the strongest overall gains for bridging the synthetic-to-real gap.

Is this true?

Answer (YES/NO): NO